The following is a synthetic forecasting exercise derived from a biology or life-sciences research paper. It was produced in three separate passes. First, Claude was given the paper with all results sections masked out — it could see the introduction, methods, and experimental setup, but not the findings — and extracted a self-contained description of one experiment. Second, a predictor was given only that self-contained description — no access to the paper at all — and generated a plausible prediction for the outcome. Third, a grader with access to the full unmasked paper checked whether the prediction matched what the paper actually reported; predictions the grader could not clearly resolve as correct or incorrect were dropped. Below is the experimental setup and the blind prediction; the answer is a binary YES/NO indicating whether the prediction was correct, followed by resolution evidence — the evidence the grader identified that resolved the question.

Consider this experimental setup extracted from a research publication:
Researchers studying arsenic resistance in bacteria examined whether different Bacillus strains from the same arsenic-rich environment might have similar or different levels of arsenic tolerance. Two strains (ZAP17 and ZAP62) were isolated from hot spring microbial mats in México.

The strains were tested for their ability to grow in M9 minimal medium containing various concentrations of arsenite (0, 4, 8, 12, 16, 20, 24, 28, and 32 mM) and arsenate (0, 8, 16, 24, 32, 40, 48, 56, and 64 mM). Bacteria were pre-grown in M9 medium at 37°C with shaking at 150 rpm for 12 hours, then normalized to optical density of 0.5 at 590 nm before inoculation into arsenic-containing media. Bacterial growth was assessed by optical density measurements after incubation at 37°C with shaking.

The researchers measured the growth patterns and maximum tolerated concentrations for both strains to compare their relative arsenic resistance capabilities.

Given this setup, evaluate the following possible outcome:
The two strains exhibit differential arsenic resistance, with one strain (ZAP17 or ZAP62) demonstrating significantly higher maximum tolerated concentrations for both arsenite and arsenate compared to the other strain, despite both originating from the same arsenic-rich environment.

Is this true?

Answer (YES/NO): NO